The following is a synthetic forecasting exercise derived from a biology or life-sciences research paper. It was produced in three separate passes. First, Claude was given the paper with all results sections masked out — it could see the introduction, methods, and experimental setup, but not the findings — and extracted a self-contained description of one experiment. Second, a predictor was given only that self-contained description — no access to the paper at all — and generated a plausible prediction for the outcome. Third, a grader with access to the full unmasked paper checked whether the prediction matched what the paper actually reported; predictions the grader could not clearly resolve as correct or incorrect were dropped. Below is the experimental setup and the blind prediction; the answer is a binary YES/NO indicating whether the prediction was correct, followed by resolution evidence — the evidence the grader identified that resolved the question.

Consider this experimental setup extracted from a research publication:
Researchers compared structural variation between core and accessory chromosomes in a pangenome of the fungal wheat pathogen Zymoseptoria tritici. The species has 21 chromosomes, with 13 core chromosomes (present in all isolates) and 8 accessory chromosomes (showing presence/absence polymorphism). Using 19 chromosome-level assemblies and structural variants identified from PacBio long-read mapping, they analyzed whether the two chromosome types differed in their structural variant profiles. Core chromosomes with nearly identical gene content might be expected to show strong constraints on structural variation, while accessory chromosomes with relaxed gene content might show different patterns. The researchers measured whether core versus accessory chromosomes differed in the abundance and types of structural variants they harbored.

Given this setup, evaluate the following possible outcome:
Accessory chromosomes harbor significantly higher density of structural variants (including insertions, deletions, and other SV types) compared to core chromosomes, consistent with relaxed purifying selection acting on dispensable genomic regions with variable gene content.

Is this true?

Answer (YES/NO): YES